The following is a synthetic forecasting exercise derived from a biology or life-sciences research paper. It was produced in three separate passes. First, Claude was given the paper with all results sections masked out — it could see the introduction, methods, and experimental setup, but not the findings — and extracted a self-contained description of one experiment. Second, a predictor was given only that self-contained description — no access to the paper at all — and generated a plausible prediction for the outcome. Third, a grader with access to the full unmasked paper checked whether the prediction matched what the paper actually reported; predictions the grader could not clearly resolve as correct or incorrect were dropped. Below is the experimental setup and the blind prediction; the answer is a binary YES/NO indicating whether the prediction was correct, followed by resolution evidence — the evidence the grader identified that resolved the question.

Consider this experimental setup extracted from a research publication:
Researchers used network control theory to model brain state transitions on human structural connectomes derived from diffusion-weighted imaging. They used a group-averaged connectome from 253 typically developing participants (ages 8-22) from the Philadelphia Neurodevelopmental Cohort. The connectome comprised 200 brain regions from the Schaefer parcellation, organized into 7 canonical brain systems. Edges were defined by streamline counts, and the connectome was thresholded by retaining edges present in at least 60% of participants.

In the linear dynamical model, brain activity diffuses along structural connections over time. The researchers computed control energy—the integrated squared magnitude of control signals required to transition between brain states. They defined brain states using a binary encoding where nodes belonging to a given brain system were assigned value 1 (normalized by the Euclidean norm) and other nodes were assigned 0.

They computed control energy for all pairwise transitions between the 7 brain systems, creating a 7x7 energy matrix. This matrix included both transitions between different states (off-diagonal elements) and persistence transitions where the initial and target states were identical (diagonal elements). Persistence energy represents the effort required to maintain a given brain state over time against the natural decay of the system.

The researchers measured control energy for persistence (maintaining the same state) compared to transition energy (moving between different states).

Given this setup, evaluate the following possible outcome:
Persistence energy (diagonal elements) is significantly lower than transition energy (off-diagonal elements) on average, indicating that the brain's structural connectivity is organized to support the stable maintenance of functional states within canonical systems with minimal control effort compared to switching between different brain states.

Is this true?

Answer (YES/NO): YES